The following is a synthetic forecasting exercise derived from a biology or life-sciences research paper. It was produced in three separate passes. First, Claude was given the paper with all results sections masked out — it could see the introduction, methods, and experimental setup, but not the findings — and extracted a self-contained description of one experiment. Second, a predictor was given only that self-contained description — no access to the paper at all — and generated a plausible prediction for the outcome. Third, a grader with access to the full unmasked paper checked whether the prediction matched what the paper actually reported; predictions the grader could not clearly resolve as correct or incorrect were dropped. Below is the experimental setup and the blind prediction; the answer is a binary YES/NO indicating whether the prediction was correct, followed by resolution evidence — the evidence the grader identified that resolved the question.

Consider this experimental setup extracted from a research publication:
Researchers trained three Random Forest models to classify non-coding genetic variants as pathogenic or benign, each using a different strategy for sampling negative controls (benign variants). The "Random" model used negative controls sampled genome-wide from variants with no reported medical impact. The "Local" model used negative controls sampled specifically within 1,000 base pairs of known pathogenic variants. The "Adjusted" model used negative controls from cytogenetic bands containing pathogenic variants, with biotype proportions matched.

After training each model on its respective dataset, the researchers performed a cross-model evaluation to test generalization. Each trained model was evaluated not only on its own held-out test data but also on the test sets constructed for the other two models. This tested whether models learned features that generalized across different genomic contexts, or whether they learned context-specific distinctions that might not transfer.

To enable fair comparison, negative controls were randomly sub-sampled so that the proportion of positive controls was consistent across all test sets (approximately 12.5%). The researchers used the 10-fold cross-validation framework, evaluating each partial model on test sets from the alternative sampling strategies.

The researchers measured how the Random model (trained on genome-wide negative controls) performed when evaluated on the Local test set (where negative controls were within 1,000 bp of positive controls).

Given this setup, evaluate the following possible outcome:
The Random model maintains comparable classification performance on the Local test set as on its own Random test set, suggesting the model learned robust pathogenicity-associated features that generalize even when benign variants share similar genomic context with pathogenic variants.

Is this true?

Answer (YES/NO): NO